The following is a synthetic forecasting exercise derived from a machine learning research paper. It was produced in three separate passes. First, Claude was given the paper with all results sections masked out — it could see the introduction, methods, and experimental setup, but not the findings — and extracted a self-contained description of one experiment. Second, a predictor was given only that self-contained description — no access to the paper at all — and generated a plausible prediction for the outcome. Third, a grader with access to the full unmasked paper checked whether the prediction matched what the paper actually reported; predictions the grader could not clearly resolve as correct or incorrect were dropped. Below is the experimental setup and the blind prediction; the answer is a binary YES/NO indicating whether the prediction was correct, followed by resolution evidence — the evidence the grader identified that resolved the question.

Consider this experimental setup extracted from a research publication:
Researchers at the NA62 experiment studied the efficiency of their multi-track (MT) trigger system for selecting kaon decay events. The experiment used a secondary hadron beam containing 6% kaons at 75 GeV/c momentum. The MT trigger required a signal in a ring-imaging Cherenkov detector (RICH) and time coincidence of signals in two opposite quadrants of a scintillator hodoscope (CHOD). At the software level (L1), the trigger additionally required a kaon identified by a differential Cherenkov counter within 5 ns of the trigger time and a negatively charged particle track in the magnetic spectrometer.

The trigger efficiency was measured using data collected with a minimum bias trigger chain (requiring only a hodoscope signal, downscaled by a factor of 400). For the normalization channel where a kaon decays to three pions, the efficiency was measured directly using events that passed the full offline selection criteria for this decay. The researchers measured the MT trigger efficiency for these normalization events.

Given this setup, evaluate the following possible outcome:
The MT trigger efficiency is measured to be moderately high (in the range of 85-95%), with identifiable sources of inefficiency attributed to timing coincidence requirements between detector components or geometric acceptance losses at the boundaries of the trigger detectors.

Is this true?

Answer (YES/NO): NO